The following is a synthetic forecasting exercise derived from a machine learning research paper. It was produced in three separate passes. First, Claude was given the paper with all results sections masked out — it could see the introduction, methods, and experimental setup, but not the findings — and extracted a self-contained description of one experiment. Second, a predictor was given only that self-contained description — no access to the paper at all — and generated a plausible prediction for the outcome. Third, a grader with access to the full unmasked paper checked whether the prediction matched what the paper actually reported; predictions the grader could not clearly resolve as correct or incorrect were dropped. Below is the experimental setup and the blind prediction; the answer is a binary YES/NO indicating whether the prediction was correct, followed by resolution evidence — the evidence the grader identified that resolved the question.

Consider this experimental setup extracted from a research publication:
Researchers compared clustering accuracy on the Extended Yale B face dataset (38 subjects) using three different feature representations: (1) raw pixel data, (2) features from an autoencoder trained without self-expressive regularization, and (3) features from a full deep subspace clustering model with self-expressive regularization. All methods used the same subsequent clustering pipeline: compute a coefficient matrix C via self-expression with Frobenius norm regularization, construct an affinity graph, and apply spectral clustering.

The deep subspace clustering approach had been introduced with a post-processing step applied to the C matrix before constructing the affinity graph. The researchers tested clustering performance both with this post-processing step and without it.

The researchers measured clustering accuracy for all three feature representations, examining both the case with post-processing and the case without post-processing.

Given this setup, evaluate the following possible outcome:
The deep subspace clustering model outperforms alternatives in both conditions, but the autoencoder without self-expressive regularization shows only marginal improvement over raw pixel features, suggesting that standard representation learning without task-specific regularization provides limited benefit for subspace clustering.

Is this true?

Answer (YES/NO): NO